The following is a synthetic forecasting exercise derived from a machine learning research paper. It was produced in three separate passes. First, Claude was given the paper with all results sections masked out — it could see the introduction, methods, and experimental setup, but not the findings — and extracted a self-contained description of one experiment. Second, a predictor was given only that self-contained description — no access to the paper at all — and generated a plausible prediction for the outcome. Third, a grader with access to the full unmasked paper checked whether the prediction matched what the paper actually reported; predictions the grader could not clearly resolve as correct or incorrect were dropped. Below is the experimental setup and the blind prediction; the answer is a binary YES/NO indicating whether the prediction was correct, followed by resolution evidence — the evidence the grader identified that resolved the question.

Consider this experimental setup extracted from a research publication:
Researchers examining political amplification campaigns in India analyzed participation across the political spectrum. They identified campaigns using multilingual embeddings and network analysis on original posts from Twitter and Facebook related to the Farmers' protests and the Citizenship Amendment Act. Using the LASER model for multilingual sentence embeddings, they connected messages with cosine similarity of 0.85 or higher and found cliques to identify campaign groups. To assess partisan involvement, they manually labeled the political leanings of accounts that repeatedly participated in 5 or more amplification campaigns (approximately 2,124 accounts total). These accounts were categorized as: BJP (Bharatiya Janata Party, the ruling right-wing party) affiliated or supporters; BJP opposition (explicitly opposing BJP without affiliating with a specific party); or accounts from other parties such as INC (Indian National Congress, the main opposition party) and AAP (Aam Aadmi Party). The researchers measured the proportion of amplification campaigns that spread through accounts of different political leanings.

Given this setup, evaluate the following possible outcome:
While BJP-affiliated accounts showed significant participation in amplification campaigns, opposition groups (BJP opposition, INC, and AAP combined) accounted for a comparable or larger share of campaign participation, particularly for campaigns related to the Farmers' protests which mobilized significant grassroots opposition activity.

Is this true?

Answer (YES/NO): YES